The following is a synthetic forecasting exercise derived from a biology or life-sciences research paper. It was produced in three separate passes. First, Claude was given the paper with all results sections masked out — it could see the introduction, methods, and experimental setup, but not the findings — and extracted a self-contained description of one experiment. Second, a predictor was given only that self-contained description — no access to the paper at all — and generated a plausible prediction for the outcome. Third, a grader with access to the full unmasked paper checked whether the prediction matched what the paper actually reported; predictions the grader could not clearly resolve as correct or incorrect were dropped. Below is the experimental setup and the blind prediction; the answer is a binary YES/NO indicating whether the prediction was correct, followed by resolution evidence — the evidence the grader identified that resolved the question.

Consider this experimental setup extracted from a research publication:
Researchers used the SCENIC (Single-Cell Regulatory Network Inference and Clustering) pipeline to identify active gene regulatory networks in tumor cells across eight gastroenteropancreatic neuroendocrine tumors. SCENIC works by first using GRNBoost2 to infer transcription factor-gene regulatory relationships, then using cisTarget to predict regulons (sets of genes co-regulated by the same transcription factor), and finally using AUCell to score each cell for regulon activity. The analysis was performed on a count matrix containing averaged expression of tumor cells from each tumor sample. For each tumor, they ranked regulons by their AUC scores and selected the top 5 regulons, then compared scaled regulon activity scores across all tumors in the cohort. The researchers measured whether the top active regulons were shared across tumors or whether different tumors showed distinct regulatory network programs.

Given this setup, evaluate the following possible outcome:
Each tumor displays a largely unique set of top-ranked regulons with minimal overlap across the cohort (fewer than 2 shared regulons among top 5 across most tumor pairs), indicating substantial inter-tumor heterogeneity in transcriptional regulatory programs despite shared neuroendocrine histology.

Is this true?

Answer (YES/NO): YES